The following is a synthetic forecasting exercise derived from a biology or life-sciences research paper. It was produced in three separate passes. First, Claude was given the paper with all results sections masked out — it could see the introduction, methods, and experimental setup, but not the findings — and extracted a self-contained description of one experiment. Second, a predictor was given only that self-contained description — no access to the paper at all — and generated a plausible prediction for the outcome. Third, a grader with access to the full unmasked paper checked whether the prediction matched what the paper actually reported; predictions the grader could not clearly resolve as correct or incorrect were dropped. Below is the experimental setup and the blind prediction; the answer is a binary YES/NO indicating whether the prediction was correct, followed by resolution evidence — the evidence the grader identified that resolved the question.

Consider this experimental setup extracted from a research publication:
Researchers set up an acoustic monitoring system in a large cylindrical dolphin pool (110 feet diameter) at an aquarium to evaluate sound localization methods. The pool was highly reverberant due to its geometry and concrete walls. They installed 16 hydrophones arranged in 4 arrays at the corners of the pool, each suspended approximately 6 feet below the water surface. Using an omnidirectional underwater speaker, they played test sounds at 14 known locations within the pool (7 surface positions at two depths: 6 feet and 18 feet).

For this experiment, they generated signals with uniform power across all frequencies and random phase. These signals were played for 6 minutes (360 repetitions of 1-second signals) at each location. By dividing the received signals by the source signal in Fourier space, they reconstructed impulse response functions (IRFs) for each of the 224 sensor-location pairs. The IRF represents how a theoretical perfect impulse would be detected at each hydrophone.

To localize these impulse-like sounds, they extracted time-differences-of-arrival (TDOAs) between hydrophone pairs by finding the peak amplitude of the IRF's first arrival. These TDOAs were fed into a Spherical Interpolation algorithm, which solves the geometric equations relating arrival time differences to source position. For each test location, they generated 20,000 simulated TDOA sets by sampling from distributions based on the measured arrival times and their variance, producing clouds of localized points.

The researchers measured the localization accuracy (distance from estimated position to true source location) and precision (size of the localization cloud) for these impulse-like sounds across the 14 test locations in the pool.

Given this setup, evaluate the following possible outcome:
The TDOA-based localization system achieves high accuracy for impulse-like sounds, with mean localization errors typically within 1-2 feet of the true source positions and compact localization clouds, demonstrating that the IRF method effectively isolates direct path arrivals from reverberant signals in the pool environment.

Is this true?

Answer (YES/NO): NO